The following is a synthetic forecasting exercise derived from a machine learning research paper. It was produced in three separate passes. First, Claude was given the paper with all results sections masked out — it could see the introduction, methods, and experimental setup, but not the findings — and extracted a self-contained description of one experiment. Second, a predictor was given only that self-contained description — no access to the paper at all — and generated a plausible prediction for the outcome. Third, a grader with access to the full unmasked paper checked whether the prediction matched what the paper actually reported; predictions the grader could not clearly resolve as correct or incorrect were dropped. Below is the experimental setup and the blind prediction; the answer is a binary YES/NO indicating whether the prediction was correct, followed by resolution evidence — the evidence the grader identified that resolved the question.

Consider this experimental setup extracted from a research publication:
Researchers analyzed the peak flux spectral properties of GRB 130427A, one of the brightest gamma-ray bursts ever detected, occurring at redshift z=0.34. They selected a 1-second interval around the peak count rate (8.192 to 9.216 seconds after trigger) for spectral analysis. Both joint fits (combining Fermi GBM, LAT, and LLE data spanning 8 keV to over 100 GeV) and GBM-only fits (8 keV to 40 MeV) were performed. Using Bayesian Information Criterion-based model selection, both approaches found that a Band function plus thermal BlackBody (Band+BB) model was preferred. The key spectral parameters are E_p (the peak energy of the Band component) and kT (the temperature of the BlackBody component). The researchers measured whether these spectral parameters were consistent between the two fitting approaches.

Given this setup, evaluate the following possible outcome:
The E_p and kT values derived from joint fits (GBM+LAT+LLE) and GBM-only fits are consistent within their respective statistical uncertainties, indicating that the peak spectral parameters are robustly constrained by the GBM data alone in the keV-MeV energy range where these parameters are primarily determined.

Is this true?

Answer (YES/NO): YES